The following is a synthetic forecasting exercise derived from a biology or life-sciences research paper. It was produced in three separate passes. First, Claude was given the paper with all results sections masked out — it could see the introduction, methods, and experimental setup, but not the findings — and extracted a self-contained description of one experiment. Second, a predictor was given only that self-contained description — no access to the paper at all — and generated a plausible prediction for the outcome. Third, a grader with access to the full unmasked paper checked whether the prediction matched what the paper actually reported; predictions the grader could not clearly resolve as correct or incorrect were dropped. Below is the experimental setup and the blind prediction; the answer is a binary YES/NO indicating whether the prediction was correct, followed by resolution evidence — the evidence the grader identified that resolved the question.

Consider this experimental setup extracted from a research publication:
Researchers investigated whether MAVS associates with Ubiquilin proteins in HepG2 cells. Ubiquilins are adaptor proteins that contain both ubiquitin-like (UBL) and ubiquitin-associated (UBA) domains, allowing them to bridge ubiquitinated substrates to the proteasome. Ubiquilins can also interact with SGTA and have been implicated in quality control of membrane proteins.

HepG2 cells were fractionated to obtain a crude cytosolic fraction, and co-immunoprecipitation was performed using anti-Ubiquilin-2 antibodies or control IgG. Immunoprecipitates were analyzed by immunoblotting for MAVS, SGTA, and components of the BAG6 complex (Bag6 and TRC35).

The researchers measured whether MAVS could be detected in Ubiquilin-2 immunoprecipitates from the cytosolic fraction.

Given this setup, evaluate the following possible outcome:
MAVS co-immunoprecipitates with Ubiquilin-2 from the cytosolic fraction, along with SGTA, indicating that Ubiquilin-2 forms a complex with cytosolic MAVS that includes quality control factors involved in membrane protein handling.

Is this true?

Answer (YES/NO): NO